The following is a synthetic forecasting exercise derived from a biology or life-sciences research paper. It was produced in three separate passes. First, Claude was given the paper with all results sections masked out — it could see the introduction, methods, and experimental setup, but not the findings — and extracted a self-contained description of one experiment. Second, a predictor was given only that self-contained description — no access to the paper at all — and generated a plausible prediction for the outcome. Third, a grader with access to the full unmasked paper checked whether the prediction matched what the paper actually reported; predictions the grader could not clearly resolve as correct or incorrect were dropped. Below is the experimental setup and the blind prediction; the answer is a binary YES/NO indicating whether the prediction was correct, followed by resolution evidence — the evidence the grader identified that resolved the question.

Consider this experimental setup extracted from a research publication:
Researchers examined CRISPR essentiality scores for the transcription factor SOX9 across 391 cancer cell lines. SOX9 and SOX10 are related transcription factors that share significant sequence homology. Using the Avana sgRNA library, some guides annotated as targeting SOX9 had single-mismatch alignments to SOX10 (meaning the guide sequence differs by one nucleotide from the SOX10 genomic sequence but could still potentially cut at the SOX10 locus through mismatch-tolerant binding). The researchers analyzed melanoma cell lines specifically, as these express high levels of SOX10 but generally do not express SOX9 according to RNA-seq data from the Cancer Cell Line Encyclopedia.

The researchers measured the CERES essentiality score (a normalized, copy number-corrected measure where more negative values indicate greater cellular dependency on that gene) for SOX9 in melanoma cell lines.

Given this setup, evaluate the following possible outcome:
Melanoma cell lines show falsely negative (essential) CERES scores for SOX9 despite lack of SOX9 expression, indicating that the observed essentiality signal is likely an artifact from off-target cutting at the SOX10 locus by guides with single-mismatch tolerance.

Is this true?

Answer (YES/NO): YES